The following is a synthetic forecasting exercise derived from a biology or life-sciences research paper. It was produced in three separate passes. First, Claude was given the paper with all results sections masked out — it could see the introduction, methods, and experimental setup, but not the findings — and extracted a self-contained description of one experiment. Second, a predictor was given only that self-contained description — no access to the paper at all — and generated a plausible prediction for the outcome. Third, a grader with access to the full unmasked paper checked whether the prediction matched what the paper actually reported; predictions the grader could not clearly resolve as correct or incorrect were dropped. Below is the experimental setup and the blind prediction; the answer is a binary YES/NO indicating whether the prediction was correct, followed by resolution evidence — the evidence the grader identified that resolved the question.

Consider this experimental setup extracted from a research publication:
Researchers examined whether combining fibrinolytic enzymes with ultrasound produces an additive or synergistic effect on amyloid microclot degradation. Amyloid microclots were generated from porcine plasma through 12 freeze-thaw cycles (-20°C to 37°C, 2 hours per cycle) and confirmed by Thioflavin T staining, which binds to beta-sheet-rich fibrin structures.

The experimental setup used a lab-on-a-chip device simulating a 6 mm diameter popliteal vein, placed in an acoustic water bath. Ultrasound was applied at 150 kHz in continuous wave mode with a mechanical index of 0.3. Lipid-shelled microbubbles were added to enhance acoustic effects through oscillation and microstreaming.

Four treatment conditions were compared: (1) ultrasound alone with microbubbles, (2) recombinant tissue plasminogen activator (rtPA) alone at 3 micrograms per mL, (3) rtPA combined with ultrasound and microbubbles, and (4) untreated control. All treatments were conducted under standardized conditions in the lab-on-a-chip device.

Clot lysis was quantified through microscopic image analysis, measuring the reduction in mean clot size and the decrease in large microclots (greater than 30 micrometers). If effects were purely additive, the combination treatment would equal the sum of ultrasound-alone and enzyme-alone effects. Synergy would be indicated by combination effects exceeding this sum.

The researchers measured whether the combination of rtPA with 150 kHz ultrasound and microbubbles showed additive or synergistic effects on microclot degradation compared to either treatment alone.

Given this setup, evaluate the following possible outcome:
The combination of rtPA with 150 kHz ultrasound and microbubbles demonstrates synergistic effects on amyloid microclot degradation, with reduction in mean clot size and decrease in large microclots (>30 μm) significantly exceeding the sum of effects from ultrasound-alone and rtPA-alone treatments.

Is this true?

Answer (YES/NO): NO